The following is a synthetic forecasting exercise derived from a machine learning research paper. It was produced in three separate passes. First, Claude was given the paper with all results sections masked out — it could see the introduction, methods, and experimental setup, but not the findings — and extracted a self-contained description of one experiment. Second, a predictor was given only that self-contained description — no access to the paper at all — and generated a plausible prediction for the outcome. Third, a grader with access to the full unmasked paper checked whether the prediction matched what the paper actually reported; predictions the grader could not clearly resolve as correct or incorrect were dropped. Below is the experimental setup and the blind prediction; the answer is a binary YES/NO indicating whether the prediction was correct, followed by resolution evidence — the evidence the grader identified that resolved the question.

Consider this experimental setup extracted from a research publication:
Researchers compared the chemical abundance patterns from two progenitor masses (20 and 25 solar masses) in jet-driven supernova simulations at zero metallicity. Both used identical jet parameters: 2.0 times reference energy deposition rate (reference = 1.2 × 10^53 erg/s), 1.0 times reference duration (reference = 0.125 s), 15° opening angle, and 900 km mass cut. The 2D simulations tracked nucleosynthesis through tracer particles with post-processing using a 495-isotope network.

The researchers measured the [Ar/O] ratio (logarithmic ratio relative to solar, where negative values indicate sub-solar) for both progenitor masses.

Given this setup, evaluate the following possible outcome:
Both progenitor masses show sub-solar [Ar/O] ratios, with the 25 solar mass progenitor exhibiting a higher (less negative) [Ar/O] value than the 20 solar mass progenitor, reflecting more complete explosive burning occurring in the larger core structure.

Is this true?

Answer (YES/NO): YES